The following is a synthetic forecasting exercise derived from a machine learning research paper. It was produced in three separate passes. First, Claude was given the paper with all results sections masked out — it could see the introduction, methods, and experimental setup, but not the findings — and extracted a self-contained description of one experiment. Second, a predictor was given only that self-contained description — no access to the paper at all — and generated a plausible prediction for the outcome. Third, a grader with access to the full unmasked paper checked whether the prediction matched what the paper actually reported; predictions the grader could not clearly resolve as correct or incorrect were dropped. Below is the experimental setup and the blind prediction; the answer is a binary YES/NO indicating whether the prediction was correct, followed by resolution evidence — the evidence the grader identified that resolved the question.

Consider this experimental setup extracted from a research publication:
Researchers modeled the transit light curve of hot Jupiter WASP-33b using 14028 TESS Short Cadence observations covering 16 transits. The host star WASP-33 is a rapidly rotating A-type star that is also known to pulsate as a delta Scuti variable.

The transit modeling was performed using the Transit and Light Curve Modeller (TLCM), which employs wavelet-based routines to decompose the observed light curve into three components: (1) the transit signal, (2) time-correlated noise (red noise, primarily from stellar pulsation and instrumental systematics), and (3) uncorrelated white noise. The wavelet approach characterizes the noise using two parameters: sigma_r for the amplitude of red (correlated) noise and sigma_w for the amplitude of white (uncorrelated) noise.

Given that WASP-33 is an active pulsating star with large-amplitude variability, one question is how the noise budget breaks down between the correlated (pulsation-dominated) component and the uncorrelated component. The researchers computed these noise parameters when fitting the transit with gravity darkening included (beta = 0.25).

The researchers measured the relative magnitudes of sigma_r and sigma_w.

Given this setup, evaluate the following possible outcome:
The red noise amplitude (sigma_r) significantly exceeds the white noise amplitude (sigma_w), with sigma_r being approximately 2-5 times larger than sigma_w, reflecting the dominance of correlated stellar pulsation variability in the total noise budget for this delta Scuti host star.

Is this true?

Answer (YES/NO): NO